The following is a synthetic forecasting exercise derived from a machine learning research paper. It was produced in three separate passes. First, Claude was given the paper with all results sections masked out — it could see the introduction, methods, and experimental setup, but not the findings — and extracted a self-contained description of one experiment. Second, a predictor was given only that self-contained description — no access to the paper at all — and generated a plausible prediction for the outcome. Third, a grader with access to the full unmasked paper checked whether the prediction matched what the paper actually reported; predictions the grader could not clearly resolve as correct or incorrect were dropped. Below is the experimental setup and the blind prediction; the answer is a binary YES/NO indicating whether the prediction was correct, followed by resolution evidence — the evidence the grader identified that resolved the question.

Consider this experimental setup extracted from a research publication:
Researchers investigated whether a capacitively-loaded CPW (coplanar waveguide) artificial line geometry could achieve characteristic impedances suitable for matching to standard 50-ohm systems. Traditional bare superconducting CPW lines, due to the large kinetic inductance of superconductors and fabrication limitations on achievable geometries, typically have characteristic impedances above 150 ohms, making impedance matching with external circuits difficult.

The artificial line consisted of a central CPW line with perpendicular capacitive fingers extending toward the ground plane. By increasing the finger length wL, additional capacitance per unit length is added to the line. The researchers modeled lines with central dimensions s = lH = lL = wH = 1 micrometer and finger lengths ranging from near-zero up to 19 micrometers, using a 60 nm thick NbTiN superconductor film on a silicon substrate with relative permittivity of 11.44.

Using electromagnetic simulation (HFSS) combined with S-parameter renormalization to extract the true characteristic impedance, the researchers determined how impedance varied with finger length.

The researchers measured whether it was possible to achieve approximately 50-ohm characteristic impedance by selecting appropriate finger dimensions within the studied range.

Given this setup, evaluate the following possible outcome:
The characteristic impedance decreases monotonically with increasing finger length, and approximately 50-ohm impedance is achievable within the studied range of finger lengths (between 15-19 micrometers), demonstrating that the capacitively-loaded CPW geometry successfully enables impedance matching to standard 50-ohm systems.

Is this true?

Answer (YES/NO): YES